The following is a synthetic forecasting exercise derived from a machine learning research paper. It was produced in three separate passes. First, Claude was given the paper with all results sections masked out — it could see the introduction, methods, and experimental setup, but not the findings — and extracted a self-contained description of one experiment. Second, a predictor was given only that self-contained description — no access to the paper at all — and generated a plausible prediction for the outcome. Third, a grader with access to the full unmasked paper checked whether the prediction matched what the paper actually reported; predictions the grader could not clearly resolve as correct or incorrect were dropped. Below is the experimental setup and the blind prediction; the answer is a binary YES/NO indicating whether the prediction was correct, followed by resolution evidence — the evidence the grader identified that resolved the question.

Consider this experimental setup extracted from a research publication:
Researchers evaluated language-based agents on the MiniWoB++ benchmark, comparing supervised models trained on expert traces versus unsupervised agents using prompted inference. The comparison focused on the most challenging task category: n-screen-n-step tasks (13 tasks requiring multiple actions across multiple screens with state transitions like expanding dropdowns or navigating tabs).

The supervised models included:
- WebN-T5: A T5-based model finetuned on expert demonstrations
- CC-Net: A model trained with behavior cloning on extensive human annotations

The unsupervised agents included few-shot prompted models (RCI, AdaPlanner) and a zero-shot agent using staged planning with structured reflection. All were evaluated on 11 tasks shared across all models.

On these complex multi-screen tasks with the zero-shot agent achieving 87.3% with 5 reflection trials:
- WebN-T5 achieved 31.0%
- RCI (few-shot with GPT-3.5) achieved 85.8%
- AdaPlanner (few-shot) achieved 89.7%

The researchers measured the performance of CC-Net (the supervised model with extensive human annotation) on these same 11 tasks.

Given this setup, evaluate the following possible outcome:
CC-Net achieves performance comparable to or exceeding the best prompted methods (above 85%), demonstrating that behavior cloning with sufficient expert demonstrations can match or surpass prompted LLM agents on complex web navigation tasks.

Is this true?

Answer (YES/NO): YES